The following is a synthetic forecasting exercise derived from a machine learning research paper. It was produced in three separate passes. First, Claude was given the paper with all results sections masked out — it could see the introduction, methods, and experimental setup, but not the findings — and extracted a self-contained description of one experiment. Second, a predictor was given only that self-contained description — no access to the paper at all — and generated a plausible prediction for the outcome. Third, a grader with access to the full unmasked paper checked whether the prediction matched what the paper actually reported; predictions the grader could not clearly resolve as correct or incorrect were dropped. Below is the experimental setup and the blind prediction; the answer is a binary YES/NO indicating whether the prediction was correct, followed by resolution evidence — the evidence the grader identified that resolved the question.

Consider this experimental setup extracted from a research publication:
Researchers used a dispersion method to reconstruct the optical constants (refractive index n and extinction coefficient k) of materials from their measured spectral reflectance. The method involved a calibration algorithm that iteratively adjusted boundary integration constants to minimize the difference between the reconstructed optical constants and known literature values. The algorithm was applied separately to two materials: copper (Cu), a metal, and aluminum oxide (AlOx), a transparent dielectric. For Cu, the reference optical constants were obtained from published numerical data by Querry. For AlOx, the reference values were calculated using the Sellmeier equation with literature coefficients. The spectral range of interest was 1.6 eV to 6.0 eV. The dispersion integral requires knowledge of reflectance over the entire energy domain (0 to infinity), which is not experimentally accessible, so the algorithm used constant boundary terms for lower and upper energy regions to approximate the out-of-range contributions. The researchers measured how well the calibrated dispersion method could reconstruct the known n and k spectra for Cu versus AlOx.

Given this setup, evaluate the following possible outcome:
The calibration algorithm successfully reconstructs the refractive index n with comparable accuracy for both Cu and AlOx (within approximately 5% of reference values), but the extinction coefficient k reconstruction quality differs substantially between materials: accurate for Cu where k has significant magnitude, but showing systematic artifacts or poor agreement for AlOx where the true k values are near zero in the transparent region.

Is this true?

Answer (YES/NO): NO